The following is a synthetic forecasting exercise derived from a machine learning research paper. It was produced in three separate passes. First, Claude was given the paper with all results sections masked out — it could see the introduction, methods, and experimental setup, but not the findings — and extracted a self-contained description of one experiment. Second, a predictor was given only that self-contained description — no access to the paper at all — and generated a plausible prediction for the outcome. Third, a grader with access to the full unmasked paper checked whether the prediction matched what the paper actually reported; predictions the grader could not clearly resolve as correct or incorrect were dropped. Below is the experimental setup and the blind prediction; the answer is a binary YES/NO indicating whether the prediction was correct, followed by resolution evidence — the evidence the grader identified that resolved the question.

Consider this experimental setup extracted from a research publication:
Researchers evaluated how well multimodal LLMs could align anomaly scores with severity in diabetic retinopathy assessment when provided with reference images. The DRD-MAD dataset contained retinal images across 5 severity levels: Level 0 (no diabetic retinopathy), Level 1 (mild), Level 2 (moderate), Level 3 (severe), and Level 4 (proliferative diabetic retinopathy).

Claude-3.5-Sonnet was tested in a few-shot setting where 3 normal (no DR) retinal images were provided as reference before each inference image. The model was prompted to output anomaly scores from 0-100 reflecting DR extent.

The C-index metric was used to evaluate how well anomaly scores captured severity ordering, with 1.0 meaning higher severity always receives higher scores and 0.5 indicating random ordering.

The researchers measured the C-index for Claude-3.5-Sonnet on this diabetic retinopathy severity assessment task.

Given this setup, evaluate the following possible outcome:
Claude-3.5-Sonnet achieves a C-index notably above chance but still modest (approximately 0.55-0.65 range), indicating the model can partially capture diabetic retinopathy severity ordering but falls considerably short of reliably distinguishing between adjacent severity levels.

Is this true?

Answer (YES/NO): NO